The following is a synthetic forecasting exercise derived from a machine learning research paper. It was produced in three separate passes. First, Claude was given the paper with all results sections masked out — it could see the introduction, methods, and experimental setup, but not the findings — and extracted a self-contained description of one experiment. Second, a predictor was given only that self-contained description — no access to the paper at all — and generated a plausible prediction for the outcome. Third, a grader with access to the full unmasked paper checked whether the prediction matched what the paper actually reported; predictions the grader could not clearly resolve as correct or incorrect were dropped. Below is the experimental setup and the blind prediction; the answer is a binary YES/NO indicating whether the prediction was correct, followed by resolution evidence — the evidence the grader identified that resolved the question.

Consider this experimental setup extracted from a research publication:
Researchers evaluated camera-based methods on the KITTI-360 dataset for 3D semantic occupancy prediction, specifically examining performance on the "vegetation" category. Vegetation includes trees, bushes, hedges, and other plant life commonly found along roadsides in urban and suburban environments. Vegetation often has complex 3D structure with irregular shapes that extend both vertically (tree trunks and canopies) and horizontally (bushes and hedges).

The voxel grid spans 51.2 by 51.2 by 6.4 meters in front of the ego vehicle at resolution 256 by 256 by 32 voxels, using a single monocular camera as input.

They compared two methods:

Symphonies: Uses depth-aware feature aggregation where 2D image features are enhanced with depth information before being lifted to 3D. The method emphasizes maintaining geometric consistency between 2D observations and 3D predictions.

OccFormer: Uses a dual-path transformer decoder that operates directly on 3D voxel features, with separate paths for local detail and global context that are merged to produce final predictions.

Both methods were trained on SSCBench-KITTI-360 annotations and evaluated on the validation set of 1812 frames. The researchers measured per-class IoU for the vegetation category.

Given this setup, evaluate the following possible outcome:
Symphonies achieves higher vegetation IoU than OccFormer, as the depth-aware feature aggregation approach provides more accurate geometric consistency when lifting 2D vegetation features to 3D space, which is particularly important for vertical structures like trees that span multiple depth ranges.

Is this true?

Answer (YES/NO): YES